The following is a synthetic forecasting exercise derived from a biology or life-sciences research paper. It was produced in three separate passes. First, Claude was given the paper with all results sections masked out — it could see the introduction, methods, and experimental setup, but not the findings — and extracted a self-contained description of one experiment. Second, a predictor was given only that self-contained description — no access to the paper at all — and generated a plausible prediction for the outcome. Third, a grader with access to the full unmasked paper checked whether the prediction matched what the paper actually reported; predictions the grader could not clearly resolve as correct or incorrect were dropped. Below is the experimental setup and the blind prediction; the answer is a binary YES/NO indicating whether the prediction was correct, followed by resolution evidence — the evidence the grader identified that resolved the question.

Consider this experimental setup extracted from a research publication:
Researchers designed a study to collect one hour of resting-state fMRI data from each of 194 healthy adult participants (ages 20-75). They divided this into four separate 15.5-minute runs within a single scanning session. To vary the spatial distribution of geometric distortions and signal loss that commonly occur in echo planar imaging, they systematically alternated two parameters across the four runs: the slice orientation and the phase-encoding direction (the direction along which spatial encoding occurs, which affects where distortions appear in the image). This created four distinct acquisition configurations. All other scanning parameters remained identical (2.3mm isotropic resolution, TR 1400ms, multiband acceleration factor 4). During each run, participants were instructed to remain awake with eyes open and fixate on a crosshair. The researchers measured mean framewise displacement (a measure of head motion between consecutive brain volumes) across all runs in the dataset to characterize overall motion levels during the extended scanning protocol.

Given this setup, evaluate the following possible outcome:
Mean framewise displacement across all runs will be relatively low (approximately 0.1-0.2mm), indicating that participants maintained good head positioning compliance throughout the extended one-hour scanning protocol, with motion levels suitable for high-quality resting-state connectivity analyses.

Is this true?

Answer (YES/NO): YES